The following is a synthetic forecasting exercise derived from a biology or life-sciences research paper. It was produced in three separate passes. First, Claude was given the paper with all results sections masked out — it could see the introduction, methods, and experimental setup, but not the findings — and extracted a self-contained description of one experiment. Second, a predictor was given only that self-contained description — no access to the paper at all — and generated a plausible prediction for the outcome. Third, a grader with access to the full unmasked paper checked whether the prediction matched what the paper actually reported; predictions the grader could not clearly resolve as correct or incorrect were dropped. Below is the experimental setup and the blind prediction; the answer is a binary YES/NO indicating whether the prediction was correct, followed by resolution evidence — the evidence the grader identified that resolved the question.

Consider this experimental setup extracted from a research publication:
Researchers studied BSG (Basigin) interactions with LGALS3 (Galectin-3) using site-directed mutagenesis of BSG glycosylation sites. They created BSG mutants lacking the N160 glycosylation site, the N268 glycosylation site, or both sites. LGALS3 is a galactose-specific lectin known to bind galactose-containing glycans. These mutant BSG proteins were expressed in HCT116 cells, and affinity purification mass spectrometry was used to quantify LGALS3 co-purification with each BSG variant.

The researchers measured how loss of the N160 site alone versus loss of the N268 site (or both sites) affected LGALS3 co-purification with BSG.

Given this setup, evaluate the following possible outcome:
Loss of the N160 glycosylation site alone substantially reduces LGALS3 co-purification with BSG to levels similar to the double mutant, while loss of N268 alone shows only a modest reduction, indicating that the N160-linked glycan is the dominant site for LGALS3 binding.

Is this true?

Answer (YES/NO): NO